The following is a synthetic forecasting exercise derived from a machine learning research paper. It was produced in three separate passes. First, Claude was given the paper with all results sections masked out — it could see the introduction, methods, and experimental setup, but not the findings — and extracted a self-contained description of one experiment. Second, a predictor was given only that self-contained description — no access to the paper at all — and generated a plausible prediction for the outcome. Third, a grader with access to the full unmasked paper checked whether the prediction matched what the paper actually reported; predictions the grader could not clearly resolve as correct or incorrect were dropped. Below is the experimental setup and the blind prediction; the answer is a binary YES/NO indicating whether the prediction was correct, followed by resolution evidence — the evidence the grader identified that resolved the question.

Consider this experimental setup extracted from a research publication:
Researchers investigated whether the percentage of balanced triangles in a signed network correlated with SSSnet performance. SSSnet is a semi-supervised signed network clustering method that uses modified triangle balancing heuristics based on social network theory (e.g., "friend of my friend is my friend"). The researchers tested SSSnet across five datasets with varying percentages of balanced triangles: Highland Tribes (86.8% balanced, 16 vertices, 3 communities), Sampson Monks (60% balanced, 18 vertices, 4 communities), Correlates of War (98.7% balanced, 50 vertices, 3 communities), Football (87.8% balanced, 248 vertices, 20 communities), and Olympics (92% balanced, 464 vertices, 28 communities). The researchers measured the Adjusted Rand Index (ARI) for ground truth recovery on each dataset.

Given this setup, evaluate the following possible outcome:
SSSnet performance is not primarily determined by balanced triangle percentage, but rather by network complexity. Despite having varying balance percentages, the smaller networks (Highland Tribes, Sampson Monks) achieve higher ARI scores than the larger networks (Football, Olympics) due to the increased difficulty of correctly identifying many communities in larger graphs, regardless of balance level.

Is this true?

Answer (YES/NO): NO